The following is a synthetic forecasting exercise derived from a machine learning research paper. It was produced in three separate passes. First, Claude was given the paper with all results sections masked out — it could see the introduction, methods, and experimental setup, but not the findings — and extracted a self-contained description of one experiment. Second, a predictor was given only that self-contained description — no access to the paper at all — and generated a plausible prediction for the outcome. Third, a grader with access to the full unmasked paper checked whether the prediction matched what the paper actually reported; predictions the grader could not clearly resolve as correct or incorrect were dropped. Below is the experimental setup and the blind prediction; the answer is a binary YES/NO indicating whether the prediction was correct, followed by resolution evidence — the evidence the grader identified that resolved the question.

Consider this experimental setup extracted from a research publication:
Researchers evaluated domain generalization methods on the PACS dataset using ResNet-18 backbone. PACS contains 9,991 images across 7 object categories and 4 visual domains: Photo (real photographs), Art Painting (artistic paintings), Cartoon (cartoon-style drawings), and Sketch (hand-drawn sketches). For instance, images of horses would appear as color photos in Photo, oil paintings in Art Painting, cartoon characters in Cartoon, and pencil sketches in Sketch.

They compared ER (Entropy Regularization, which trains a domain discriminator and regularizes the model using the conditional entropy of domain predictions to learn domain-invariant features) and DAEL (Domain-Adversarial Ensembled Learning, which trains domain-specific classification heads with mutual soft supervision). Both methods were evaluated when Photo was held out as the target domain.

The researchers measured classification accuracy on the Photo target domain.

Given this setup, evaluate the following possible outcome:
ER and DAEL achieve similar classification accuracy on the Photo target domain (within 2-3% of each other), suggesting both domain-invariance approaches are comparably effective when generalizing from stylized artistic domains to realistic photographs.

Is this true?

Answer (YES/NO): YES